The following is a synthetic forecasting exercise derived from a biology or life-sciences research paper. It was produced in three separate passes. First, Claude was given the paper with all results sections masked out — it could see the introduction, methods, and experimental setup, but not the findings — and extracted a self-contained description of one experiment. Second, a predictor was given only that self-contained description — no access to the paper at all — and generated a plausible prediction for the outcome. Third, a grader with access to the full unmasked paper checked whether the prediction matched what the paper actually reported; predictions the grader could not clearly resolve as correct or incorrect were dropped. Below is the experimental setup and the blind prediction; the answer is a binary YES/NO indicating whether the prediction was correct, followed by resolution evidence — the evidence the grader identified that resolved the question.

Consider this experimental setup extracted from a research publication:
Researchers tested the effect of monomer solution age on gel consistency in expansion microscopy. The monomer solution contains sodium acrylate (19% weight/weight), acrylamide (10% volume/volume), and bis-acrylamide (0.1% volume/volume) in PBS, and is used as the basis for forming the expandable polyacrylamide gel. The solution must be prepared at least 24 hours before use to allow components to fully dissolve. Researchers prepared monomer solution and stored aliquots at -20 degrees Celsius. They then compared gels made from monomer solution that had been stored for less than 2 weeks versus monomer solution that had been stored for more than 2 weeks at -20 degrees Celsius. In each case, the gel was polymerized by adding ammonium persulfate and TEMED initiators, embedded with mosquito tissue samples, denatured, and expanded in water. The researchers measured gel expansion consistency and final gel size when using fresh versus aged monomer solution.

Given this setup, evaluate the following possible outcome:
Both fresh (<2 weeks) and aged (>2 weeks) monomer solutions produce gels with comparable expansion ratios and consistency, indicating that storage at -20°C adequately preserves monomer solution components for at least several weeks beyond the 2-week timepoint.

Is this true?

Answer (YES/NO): NO